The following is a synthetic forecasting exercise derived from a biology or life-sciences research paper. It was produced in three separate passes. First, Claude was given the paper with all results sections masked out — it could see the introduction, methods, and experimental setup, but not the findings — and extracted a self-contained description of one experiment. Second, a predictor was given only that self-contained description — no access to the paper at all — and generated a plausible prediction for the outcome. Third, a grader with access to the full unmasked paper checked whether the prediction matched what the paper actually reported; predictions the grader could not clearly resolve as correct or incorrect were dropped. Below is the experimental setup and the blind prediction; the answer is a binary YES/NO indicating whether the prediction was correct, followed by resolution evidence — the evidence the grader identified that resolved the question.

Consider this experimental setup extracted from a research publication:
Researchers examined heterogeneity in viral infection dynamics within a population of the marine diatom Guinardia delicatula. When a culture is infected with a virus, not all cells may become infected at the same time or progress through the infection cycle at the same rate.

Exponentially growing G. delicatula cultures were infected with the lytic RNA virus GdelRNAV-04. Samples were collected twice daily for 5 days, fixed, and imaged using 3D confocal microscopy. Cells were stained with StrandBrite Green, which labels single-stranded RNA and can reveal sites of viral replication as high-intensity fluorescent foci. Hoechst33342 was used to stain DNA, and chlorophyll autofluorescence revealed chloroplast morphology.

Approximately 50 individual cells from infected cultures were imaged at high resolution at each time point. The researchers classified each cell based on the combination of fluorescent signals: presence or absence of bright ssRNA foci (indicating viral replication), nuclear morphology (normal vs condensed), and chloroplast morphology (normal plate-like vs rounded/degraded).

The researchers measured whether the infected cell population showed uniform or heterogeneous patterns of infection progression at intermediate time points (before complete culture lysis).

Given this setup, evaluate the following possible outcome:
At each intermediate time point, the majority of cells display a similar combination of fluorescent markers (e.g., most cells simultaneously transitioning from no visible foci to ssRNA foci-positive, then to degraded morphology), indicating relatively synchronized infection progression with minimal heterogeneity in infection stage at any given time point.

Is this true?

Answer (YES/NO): NO